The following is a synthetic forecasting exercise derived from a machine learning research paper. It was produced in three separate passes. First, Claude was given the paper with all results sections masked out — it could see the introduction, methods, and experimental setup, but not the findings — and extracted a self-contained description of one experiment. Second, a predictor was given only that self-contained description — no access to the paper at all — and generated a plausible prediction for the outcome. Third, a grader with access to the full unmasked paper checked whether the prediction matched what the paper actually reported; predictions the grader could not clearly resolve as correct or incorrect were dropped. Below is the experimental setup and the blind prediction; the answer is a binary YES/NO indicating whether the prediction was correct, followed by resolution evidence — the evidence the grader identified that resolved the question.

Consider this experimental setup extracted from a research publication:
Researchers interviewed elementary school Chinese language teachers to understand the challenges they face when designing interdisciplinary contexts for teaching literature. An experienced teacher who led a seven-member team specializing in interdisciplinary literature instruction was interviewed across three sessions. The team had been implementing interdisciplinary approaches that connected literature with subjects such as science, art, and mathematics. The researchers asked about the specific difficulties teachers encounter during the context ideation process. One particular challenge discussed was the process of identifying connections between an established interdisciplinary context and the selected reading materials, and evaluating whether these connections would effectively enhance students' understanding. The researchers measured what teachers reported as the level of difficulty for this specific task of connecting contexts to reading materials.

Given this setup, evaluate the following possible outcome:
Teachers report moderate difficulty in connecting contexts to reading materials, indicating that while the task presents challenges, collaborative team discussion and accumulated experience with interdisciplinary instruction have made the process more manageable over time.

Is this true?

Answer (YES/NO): NO